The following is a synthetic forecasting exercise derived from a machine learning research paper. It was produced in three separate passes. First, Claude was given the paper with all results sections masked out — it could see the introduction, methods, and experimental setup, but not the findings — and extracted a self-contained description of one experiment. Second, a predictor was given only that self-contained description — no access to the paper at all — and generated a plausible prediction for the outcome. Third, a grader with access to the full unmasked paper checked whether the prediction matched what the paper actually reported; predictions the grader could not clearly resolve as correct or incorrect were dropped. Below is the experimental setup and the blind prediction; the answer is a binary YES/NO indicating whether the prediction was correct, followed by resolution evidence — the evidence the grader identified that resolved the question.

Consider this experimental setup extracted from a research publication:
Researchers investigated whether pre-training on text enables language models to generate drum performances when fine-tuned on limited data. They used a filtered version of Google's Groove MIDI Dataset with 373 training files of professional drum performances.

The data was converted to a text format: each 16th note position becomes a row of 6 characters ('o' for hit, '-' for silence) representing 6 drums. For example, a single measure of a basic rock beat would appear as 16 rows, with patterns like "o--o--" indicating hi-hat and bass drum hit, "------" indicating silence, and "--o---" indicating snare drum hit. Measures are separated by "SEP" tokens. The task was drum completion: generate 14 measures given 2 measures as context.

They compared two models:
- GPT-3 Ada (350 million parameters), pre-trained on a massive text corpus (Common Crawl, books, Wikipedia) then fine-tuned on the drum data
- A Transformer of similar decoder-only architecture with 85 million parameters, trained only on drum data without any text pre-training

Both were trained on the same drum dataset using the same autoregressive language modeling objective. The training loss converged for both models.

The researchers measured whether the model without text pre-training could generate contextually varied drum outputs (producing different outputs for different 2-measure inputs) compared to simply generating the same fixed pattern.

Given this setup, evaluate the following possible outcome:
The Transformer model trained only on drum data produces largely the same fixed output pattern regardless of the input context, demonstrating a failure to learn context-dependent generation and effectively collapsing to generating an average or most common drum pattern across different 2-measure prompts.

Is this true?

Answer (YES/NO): YES